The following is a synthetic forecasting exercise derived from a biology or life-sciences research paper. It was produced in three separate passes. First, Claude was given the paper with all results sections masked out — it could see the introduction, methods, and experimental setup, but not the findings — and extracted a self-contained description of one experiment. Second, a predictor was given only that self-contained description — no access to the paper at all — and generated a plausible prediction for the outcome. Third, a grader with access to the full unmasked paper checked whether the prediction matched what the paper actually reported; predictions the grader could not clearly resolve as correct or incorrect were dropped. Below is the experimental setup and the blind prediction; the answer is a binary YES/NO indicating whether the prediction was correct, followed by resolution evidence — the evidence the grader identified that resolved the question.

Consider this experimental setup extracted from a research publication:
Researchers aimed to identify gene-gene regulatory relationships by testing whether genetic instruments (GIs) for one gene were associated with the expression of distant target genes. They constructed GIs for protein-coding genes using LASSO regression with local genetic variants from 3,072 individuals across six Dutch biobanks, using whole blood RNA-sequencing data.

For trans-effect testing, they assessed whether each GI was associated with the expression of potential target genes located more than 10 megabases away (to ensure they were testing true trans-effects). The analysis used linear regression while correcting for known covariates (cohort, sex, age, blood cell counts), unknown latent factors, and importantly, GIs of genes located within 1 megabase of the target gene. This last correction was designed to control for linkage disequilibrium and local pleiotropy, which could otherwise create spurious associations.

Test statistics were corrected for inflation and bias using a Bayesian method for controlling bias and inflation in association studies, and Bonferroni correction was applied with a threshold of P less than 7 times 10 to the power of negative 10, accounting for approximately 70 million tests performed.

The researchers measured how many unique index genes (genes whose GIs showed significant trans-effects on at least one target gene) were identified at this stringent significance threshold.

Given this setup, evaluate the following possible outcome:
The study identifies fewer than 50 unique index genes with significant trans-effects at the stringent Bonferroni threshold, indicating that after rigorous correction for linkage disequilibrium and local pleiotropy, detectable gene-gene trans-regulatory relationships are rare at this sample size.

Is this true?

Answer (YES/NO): YES